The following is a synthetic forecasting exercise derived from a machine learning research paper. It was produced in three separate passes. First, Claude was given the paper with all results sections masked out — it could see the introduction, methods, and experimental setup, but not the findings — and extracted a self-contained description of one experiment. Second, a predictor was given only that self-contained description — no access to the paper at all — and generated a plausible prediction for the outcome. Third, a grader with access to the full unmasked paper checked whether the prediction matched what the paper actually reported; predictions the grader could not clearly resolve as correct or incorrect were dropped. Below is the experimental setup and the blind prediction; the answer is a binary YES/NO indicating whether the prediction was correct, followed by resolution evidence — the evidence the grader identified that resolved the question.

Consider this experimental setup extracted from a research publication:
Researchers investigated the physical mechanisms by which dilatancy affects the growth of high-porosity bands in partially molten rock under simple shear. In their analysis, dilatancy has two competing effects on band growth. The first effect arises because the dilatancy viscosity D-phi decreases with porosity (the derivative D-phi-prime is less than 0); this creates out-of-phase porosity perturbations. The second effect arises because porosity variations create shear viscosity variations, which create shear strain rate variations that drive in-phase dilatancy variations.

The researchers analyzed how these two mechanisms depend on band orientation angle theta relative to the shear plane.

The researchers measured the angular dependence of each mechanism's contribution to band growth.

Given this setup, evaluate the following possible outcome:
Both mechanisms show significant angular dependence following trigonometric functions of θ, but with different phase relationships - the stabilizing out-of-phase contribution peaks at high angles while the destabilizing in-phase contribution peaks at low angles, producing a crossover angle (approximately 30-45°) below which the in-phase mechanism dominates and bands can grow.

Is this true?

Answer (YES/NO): NO